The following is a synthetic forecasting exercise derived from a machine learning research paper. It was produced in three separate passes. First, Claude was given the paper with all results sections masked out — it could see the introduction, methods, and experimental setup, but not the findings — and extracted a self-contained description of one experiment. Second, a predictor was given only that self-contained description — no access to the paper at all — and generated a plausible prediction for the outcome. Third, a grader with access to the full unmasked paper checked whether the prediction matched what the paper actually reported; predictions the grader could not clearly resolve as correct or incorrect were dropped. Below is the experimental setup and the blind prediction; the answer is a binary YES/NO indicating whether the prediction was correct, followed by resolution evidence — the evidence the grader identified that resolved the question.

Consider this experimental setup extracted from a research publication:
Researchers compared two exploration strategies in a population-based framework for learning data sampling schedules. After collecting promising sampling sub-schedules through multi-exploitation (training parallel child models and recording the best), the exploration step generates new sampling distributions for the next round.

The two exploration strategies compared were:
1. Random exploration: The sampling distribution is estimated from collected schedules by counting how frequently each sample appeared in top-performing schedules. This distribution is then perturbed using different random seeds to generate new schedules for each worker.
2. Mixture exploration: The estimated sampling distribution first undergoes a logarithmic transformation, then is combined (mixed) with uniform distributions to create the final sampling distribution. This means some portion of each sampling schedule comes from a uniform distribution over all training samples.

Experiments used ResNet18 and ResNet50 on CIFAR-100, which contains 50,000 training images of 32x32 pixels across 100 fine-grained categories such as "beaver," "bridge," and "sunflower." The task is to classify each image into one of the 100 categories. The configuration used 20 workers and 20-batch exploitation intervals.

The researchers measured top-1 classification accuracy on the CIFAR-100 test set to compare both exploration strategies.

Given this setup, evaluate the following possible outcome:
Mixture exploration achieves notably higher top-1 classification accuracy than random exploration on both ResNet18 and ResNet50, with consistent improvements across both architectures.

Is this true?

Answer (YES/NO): YES